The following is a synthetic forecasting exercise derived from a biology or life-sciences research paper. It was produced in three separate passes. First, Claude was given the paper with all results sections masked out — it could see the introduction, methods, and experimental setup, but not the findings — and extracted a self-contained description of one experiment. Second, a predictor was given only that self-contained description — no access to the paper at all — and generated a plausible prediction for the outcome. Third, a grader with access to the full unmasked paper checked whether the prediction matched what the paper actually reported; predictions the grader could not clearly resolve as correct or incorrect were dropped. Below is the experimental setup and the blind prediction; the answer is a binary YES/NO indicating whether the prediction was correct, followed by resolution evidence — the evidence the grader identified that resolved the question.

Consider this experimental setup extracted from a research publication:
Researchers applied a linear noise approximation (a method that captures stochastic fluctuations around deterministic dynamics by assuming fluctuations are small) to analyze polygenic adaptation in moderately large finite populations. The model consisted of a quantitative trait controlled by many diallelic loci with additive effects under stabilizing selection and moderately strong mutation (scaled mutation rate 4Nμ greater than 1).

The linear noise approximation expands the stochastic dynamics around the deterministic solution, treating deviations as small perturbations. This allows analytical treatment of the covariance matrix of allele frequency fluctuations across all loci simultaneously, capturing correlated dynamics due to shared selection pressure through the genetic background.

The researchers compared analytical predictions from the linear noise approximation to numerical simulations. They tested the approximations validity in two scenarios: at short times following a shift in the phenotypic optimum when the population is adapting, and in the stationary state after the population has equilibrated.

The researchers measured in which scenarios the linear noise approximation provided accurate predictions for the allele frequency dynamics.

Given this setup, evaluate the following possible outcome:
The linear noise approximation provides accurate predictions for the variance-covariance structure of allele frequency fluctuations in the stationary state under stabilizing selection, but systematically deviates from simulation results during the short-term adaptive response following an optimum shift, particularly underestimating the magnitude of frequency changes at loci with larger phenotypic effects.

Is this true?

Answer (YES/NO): NO